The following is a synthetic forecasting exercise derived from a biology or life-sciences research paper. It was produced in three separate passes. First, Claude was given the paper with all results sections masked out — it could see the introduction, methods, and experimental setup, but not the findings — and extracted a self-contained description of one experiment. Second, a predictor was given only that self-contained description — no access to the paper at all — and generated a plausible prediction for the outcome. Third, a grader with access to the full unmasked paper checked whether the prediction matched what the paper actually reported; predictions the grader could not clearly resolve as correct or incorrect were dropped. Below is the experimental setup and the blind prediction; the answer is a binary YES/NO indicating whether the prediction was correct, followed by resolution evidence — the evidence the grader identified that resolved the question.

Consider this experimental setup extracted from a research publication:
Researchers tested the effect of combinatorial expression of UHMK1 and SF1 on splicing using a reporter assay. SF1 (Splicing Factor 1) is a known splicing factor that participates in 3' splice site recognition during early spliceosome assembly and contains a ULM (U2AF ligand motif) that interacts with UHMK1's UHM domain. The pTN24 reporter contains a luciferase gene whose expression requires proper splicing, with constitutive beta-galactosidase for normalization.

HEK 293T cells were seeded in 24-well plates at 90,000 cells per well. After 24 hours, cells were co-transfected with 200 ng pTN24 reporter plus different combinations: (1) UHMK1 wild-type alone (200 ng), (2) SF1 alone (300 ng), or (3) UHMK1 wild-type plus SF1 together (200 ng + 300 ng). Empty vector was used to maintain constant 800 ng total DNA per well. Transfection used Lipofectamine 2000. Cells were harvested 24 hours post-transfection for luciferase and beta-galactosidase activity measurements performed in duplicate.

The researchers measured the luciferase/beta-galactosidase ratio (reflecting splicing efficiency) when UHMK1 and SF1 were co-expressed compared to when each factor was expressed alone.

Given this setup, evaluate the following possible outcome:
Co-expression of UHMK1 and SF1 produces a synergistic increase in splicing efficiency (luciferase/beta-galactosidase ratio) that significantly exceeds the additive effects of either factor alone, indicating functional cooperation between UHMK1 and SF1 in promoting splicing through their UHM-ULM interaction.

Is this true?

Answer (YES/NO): NO